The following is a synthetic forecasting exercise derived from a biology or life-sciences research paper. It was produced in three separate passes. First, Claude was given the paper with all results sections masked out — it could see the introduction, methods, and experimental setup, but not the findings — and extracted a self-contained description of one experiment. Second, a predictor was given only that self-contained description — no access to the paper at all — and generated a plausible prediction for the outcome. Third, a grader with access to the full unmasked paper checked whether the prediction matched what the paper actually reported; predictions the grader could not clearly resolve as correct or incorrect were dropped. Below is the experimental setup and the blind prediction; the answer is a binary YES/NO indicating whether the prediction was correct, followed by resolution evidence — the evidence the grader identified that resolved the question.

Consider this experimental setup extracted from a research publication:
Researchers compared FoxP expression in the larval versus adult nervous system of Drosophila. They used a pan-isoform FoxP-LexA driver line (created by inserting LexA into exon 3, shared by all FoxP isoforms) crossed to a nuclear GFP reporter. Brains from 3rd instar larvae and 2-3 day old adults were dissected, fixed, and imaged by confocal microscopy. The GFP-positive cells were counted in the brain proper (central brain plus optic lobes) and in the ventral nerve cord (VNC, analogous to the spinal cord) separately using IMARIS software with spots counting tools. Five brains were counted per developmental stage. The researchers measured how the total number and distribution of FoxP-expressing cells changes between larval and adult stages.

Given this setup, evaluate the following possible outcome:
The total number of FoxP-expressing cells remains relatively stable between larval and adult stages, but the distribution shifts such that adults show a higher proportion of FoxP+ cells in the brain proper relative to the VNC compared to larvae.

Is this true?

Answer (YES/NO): NO